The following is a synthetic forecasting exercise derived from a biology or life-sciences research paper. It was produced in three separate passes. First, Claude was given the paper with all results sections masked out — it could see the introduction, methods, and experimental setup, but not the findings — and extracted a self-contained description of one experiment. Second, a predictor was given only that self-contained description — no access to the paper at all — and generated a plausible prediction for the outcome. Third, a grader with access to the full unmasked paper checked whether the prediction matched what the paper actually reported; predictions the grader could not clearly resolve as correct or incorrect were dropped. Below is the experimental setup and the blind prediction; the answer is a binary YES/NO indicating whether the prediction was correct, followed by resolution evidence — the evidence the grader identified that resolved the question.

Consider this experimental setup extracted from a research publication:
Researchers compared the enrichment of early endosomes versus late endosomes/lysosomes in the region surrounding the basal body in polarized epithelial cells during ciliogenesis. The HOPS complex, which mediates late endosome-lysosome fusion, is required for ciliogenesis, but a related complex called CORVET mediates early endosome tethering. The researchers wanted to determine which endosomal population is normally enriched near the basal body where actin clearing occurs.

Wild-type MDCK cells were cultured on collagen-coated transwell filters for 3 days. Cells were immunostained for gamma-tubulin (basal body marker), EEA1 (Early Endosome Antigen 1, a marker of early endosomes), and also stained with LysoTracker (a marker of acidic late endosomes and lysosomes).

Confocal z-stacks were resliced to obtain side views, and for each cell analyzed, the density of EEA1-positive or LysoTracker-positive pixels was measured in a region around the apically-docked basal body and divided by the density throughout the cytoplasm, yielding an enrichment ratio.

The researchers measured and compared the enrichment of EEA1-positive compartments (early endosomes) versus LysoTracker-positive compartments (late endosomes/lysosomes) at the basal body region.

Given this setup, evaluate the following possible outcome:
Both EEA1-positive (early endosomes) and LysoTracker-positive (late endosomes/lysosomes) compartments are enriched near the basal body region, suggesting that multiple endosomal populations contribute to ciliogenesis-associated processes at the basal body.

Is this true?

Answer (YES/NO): NO